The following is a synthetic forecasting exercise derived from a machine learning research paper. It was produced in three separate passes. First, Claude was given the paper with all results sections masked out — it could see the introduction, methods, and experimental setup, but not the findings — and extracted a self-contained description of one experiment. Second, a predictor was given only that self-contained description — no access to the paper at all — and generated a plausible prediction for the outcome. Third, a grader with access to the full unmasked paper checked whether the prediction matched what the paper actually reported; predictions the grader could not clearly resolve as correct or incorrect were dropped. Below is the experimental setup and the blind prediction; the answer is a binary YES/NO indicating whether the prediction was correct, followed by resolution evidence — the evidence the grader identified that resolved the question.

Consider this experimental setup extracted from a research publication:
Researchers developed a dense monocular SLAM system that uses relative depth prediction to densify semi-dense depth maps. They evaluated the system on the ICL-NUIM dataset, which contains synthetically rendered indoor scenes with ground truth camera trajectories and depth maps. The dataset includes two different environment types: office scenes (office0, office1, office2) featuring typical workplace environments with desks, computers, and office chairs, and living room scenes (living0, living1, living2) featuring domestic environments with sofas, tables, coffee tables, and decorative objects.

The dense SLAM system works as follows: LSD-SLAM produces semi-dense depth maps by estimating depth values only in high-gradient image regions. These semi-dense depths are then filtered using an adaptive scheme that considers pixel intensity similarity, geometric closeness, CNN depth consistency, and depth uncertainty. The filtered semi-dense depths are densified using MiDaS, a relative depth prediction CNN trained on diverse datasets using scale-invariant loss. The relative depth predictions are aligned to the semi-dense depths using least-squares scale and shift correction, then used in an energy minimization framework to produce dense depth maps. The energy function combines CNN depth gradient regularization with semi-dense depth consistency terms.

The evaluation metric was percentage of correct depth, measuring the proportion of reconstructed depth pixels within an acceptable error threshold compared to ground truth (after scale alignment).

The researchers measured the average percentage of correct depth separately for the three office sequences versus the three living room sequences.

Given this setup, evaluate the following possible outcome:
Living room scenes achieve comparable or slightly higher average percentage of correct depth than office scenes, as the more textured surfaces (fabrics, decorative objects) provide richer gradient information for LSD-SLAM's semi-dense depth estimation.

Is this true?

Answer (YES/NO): NO